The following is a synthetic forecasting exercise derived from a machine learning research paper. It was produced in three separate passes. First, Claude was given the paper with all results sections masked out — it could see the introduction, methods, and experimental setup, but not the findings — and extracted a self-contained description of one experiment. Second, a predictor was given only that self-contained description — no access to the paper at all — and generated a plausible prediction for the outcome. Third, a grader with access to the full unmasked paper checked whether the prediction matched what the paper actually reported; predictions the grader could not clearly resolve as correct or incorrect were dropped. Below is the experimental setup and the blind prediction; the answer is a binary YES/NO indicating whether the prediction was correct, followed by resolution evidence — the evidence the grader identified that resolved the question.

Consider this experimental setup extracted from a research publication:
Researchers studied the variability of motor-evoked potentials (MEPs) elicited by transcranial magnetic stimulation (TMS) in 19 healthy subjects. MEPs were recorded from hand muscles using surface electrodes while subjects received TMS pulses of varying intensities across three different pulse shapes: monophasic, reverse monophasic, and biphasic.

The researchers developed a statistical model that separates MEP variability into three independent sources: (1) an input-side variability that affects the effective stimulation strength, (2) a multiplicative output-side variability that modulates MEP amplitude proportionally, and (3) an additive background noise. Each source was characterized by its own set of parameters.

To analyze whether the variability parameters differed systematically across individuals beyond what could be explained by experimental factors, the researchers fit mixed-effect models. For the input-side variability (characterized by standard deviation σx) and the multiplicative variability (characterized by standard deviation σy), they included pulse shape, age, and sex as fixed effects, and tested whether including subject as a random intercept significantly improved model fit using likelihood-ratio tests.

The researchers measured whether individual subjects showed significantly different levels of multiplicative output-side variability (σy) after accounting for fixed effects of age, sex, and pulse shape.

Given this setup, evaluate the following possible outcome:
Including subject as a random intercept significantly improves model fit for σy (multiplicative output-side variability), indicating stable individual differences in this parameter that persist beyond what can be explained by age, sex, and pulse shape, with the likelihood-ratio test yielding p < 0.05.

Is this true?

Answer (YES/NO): NO